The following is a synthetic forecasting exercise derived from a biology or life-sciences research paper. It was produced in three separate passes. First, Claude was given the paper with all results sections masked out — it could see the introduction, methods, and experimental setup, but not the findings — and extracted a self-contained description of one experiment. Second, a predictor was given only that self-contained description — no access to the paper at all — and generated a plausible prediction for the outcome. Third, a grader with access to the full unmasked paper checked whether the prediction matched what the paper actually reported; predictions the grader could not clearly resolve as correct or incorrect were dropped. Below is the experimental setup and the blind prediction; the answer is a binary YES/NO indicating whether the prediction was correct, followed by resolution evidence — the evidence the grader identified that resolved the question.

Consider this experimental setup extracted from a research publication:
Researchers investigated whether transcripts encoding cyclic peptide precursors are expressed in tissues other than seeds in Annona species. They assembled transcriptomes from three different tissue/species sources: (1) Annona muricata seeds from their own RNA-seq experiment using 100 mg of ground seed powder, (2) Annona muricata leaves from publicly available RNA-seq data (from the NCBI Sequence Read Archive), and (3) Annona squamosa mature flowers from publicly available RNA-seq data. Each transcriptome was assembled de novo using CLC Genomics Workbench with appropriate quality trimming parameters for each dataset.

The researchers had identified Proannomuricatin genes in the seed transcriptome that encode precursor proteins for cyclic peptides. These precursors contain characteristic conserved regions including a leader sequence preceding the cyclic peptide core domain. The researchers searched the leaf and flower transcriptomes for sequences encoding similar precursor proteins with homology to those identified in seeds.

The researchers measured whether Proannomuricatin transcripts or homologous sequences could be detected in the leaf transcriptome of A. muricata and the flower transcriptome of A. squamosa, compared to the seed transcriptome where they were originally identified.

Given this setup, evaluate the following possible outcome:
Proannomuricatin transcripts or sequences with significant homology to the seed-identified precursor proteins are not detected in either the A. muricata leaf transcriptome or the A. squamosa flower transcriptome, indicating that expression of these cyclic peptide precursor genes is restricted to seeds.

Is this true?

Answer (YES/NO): NO